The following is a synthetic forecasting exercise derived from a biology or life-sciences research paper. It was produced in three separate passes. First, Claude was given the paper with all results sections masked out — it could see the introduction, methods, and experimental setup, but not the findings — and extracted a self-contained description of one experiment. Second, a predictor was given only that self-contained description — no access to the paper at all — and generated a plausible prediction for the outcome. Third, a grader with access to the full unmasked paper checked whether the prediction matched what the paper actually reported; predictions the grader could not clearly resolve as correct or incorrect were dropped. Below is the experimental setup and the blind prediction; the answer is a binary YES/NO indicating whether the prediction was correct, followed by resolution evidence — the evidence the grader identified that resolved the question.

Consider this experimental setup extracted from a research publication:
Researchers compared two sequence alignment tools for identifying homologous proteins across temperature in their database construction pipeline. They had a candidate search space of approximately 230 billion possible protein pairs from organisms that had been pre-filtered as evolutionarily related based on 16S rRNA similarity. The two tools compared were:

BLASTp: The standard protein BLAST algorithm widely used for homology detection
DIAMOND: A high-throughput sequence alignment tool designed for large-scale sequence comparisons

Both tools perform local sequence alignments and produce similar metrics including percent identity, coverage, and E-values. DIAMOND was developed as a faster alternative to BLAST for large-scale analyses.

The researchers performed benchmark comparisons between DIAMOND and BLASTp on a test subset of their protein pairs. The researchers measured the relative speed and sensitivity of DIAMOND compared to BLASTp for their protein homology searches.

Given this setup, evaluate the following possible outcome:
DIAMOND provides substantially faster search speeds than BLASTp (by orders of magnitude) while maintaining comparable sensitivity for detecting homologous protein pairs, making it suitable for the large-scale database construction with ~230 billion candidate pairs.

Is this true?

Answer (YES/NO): NO